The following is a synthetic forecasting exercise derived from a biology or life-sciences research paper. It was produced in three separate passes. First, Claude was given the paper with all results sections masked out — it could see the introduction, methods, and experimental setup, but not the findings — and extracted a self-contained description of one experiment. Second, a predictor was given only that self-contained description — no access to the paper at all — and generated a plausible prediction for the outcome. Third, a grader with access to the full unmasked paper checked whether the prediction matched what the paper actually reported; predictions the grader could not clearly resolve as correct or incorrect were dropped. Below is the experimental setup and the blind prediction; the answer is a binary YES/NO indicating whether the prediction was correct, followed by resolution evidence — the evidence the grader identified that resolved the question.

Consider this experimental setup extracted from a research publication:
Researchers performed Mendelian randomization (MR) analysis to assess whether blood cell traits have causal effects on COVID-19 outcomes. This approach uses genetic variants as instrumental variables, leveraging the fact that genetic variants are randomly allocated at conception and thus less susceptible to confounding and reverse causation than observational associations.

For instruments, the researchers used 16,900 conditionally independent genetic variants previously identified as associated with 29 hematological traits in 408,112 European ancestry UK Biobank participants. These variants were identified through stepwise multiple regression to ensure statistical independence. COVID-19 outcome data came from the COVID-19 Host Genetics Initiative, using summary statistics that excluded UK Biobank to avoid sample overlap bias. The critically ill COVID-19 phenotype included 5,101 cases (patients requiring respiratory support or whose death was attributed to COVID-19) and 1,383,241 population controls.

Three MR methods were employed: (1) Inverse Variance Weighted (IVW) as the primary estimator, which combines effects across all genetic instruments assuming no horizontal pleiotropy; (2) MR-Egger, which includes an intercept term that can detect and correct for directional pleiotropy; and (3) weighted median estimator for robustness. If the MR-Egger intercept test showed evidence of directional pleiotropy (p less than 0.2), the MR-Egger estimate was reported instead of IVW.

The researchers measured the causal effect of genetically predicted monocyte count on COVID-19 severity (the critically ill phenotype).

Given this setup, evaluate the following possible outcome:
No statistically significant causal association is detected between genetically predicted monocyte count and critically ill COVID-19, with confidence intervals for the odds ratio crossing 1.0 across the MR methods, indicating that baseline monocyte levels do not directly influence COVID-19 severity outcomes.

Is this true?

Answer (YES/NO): YES